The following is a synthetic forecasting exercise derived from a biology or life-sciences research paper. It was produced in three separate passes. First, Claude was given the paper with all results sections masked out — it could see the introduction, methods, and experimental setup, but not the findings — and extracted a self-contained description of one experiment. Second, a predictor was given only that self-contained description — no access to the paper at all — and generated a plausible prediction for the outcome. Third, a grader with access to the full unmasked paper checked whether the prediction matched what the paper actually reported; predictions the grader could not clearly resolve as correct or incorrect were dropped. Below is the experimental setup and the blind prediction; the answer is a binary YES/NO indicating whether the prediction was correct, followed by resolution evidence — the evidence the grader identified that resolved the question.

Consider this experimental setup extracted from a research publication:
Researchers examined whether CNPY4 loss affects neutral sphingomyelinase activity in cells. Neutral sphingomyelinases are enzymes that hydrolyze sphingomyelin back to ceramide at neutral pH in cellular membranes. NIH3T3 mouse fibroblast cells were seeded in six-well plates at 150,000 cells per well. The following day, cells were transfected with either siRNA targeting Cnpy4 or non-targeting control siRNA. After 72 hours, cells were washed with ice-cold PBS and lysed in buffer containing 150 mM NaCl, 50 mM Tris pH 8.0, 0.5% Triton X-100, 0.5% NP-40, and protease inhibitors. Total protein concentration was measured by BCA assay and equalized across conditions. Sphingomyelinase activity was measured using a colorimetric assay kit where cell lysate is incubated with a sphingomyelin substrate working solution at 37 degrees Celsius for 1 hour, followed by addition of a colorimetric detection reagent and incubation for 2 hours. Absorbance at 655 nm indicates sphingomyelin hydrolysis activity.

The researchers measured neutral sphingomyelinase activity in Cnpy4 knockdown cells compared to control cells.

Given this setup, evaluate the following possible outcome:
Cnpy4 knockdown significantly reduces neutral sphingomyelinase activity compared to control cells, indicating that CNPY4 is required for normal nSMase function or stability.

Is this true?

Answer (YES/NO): YES